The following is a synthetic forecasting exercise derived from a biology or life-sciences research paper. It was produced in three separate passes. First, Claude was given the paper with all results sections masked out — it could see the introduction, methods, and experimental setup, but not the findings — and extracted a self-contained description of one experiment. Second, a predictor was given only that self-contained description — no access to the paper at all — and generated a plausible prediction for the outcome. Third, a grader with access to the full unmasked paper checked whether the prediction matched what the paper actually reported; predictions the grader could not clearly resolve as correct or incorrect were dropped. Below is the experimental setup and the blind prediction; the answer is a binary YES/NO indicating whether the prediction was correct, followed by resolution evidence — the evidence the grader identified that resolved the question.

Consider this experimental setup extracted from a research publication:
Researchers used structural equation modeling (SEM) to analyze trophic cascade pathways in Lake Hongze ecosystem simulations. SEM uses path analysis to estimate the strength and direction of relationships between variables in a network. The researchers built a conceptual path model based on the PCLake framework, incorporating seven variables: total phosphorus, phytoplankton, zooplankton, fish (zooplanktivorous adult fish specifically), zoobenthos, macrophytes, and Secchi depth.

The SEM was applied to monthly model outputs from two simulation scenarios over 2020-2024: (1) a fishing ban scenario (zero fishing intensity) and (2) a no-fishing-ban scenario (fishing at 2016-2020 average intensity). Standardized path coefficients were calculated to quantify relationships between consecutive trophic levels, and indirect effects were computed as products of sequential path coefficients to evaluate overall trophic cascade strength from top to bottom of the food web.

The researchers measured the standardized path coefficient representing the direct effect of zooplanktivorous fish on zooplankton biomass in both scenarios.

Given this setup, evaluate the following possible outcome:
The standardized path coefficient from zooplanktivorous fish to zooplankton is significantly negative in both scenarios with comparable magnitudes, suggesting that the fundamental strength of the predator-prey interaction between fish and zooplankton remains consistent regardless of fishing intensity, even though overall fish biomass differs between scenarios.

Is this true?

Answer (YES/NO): NO